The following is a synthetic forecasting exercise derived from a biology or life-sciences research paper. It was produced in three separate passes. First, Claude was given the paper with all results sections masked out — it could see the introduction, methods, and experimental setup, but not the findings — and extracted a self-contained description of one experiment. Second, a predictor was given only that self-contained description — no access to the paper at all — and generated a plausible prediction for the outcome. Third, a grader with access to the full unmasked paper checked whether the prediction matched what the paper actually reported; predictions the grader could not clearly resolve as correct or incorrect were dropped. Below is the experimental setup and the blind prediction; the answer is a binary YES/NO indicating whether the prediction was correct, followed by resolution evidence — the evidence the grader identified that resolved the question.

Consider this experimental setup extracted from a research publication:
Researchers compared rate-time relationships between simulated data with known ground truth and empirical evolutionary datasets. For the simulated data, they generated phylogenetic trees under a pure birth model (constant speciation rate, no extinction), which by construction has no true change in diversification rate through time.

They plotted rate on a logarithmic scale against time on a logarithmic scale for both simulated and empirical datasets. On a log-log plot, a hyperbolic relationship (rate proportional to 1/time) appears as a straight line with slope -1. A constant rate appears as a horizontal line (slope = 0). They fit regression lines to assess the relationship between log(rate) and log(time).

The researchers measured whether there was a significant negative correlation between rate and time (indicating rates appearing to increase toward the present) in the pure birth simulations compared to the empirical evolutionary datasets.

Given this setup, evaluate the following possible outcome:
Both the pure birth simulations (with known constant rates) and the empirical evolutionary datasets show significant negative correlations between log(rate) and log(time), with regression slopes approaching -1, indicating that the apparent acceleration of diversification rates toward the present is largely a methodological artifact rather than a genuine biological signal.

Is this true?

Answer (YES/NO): NO